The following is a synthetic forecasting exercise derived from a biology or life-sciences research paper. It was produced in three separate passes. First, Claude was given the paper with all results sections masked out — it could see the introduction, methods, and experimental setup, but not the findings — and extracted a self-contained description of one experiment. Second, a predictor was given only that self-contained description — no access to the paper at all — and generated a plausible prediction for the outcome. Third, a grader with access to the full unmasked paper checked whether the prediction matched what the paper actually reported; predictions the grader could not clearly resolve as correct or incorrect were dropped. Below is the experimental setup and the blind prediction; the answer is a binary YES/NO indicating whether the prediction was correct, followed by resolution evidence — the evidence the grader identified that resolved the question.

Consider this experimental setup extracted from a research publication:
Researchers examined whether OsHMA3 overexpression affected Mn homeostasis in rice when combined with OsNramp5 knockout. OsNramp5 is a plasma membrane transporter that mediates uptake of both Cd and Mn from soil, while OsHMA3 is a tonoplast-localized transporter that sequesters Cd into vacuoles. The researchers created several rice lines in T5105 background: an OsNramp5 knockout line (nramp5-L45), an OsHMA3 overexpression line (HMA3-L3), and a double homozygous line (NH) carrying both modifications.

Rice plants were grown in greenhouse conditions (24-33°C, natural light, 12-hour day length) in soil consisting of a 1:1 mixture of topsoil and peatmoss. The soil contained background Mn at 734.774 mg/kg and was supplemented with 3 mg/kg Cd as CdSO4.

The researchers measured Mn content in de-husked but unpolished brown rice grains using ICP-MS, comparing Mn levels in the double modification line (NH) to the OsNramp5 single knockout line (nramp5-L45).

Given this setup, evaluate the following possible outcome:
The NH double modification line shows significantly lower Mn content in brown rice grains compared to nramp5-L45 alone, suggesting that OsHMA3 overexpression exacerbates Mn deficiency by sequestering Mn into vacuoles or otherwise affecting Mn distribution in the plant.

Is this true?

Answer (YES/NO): NO